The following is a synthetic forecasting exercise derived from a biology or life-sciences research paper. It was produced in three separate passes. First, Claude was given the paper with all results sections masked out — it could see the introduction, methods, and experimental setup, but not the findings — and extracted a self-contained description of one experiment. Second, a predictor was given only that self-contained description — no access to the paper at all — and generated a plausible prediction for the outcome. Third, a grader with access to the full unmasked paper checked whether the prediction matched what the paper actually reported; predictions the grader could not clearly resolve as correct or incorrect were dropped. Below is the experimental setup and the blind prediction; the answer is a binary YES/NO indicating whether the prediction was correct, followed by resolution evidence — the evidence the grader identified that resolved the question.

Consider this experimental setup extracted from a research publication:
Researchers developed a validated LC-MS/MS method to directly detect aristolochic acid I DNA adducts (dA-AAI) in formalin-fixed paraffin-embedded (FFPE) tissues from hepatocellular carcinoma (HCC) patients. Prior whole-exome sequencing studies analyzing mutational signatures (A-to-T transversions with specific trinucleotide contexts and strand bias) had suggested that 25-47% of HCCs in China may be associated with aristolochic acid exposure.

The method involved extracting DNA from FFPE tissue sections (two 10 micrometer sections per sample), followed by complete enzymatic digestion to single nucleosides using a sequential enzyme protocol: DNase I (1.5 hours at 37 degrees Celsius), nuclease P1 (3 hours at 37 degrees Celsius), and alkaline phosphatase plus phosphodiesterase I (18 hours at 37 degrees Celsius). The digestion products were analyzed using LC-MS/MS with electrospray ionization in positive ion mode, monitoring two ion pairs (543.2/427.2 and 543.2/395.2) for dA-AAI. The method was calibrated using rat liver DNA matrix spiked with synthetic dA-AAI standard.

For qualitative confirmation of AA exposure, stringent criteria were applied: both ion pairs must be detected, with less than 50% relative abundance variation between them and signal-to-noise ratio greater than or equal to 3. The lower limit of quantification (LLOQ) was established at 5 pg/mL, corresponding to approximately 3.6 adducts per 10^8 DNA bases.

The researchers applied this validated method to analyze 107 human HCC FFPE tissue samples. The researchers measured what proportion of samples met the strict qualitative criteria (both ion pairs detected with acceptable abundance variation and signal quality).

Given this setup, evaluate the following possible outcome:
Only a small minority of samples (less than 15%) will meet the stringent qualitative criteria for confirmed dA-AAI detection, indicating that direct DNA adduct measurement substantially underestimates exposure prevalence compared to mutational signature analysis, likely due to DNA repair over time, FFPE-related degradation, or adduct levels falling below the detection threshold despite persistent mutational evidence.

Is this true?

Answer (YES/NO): YES